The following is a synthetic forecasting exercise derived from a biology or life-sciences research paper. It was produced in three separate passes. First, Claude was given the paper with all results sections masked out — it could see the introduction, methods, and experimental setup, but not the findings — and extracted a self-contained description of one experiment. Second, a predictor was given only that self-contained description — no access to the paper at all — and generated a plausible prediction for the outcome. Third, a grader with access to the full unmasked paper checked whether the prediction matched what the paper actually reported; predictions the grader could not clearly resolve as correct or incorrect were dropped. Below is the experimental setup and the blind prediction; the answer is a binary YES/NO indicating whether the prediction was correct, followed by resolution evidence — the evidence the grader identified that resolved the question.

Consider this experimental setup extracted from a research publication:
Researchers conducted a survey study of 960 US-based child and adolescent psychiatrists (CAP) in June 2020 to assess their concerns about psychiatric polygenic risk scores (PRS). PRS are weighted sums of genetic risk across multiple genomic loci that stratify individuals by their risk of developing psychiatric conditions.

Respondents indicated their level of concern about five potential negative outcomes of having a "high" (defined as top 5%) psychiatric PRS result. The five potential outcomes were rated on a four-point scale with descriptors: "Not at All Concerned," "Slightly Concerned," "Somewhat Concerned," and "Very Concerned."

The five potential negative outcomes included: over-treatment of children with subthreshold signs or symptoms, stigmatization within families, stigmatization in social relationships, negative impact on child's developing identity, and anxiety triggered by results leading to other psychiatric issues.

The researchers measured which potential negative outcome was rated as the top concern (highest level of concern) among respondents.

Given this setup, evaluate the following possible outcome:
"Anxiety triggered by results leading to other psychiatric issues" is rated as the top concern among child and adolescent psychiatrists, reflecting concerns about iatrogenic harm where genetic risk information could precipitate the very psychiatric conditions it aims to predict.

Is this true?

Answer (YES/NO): NO